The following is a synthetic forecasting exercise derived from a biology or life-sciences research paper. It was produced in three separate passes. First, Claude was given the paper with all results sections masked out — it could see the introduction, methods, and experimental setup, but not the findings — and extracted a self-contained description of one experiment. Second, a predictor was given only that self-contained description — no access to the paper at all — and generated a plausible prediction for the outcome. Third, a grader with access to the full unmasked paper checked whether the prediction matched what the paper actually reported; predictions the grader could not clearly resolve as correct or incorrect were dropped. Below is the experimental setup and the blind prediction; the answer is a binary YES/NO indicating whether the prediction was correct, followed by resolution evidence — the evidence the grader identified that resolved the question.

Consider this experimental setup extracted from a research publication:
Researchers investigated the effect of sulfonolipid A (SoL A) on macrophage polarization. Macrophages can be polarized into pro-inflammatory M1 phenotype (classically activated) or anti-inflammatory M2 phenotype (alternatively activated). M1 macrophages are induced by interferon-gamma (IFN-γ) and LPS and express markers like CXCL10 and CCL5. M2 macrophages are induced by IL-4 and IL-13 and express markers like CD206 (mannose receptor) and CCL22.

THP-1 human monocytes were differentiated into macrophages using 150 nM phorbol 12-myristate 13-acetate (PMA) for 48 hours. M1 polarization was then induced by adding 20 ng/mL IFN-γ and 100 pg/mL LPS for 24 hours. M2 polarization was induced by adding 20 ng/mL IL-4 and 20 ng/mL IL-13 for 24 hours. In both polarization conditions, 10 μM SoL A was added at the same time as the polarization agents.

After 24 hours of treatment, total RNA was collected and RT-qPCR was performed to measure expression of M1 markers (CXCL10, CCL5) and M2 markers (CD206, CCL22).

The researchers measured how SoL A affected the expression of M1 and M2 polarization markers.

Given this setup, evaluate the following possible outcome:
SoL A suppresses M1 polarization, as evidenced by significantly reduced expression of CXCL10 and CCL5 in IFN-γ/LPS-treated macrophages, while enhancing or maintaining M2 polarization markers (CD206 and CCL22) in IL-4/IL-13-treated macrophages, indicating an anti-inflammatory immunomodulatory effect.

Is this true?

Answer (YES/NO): YES